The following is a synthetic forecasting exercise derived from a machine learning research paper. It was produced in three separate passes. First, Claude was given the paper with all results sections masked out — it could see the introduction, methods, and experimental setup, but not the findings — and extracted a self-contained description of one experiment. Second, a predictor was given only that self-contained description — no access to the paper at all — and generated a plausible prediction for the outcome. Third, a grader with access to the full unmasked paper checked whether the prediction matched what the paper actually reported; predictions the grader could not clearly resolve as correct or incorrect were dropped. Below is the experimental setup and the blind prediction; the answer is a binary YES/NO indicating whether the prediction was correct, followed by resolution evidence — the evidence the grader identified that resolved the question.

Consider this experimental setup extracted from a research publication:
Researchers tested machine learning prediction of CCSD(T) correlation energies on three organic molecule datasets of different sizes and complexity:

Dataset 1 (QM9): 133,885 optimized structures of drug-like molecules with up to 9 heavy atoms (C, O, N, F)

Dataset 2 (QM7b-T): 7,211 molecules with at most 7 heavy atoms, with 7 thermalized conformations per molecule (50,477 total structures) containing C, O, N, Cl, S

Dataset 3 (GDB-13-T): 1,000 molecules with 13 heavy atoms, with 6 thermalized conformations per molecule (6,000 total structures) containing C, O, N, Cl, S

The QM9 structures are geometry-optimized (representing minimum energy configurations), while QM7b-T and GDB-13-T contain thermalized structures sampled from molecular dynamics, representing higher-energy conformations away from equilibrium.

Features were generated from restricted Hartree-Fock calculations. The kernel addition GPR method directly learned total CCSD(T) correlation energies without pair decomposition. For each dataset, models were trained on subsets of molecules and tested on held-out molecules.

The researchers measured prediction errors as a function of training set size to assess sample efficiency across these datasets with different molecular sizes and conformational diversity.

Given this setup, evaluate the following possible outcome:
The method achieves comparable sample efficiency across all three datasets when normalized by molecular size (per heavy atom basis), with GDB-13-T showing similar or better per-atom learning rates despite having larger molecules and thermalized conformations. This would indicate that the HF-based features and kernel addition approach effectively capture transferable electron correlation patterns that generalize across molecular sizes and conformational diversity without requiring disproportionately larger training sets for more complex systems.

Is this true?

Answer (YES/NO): NO